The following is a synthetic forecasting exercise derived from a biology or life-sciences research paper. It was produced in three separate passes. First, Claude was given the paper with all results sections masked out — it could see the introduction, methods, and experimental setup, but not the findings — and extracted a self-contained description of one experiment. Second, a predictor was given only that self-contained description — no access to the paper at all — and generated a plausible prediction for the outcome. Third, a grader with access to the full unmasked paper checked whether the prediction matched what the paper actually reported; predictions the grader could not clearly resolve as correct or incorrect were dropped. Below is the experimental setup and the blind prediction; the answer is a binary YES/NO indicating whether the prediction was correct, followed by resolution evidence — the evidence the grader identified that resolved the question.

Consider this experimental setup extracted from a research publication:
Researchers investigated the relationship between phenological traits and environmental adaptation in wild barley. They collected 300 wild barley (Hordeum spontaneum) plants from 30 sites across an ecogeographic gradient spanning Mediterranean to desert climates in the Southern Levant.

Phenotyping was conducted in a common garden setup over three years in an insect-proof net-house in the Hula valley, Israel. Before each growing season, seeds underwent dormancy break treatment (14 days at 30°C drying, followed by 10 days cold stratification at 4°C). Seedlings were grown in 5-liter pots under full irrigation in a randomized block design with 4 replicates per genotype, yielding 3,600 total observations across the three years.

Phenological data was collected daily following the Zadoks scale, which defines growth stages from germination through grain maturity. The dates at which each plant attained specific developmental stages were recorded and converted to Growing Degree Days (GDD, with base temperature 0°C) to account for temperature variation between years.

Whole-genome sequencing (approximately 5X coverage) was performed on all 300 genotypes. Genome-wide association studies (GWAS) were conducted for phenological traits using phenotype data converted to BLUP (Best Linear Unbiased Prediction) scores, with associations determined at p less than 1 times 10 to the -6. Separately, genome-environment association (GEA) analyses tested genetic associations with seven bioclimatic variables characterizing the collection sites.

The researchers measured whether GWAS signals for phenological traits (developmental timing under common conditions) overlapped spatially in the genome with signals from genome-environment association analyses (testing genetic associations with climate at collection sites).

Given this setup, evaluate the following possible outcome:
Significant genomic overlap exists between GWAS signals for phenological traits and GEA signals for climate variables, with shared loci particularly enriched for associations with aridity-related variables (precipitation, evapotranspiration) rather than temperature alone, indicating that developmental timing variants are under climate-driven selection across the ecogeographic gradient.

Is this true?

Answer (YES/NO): NO